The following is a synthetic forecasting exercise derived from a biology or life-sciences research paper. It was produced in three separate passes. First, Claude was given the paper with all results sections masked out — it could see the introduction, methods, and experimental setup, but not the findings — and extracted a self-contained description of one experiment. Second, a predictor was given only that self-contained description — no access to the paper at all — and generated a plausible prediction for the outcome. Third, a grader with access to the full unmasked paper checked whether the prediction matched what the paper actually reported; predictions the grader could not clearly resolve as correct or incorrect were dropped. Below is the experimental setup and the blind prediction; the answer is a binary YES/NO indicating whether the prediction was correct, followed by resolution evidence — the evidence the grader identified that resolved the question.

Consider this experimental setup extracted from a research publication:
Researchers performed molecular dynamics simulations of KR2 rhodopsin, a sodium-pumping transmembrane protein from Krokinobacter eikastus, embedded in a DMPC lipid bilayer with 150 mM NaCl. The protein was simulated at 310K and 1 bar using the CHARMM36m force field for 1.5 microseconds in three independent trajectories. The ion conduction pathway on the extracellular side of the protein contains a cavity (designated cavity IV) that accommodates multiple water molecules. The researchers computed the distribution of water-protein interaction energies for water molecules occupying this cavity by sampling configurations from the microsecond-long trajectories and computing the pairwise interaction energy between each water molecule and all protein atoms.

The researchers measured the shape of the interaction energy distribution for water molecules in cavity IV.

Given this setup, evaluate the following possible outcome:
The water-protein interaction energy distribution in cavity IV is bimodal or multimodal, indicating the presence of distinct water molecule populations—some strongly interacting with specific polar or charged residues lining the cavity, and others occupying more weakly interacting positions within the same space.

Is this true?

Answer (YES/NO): YES